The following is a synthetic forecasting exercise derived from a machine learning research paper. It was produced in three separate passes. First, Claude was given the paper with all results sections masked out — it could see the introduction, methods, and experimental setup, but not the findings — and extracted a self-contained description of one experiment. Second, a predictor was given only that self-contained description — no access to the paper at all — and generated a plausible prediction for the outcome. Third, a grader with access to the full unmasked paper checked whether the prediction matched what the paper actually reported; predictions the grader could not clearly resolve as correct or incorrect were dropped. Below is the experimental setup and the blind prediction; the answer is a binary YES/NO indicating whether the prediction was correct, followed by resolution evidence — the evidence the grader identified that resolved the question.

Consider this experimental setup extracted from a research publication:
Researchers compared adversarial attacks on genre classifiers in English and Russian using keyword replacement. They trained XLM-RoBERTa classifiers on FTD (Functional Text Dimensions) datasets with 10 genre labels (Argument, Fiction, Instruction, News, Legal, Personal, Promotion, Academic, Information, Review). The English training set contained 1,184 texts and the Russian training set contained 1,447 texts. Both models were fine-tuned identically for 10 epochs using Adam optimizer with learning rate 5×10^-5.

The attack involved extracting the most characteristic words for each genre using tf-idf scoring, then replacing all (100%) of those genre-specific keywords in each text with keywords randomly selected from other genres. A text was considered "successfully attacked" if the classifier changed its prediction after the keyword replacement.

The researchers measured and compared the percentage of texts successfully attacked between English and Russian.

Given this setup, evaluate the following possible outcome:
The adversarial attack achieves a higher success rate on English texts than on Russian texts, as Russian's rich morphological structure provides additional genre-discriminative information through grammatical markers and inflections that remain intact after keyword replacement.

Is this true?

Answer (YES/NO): YES